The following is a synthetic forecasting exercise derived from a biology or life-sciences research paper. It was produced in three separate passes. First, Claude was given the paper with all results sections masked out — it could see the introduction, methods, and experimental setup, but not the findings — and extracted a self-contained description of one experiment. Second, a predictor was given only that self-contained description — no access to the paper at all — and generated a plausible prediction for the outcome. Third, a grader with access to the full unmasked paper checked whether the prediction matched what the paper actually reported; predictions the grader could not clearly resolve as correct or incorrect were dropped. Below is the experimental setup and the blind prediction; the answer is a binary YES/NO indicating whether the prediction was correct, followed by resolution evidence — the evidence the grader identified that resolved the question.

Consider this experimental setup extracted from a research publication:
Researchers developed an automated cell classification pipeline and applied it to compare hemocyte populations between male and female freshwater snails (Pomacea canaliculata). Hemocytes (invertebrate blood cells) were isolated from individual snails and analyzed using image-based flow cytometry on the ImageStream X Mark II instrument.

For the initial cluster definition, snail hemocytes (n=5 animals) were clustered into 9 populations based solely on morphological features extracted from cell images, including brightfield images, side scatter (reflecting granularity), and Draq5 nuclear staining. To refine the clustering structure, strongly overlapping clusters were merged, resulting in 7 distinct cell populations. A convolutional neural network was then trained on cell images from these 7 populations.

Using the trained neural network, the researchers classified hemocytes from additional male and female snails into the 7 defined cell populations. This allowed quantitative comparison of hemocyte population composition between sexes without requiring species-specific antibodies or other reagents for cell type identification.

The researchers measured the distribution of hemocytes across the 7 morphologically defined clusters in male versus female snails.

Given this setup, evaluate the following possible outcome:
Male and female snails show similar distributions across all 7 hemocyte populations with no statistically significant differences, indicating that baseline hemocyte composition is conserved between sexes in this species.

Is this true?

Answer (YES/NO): NO